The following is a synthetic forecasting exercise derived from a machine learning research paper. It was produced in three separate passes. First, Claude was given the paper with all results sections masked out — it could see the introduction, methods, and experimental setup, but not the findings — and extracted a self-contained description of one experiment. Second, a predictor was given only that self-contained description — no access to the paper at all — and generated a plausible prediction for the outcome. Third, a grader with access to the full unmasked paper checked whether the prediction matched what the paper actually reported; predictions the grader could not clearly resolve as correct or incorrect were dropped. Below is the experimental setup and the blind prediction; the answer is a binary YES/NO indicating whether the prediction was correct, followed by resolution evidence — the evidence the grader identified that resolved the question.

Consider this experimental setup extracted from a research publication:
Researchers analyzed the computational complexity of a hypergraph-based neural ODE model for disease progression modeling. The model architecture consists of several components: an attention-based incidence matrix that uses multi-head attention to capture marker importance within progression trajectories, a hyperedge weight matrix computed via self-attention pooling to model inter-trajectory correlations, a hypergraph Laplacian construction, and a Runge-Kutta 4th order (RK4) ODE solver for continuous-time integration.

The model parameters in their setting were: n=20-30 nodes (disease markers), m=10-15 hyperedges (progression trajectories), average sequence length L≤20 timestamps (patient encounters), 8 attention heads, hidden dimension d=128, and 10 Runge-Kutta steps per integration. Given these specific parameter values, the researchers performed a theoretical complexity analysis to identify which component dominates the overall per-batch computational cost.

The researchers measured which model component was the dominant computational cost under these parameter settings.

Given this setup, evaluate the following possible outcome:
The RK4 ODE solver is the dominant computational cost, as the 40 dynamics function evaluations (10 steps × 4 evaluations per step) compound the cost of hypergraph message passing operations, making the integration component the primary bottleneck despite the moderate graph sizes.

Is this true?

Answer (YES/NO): YES